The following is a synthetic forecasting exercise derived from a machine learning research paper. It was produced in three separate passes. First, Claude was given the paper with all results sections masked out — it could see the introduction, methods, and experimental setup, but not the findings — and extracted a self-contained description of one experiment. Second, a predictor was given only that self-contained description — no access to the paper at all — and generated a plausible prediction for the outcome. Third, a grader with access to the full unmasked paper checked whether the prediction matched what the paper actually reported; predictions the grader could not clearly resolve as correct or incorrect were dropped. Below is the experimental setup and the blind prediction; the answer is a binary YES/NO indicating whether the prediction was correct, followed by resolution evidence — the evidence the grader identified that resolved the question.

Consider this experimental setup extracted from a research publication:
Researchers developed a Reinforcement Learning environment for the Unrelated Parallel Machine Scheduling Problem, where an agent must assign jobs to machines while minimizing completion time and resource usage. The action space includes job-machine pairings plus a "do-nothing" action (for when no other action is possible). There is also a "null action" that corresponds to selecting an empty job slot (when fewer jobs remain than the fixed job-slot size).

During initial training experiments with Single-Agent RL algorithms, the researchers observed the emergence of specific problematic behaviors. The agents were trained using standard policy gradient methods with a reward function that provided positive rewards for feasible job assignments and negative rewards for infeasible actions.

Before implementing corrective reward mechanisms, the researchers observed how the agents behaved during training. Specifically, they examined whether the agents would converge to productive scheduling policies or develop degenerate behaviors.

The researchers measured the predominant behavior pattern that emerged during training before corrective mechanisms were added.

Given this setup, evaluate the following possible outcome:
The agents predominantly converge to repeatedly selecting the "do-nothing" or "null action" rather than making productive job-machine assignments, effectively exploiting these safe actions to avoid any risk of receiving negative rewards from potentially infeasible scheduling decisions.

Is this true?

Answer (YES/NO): YES